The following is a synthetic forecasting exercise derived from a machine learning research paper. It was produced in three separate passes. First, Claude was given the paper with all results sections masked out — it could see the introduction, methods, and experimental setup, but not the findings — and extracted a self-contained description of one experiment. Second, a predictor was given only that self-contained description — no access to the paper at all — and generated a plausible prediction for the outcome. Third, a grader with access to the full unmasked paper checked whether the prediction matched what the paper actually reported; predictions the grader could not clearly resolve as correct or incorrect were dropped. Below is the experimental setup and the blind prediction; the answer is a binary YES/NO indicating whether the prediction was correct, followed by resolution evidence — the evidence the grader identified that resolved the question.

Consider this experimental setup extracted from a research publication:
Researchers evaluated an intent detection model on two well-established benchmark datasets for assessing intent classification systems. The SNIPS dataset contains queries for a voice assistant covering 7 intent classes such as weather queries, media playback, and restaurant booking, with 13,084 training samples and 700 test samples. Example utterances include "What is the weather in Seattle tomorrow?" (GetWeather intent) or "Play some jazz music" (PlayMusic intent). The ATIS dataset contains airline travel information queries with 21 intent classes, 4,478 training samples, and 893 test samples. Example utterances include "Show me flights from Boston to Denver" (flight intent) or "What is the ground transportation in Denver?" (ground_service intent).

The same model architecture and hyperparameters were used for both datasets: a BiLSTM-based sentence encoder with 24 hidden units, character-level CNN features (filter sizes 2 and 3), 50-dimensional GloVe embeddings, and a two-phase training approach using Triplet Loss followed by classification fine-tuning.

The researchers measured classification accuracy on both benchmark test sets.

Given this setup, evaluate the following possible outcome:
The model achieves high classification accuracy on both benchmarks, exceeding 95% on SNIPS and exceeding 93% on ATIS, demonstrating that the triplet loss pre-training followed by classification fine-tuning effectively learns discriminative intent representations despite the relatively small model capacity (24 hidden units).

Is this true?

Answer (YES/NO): YES